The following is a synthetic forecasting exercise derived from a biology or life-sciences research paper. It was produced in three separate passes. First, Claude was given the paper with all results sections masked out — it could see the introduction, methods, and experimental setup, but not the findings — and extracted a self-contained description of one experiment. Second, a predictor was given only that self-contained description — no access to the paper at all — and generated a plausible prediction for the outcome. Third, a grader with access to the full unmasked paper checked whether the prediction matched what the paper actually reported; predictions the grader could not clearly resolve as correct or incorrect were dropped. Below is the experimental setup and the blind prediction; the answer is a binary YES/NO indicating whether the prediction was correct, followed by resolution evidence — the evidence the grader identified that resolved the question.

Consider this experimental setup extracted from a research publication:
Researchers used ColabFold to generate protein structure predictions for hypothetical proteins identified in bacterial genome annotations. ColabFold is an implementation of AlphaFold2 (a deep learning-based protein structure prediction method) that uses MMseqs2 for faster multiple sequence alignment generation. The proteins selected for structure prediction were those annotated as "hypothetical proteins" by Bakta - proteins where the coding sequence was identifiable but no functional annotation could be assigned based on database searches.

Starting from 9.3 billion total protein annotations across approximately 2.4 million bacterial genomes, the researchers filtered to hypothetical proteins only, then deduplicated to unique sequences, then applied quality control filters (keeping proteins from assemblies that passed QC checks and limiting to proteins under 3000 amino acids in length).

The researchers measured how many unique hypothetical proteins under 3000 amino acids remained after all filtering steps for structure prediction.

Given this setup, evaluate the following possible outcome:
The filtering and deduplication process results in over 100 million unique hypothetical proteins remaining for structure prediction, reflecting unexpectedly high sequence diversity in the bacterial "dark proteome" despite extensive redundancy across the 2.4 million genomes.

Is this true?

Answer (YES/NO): NO